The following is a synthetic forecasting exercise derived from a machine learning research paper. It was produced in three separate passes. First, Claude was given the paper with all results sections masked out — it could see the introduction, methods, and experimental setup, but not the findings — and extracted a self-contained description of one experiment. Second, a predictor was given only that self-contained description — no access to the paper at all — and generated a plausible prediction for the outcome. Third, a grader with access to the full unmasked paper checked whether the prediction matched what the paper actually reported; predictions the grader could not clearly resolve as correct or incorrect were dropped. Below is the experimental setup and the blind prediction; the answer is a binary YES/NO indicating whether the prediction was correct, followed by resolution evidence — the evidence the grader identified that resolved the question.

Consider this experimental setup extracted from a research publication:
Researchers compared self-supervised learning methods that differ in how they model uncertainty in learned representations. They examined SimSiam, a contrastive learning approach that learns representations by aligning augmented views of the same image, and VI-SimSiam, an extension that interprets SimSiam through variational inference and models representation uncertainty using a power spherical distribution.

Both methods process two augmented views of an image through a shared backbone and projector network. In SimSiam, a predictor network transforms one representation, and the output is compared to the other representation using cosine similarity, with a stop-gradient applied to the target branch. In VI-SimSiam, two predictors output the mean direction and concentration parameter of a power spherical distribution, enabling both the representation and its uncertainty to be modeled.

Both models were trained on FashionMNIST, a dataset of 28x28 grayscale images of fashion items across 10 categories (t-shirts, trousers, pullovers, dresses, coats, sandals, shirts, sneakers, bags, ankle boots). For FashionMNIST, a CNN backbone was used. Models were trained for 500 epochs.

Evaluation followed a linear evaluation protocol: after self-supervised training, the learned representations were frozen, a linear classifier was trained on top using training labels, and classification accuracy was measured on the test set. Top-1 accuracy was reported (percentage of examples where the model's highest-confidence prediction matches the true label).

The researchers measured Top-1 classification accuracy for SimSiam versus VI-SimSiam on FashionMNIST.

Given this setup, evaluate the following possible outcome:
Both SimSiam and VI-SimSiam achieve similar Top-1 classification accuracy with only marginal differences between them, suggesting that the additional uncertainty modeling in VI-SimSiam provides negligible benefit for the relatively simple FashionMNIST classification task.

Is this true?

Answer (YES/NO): YES